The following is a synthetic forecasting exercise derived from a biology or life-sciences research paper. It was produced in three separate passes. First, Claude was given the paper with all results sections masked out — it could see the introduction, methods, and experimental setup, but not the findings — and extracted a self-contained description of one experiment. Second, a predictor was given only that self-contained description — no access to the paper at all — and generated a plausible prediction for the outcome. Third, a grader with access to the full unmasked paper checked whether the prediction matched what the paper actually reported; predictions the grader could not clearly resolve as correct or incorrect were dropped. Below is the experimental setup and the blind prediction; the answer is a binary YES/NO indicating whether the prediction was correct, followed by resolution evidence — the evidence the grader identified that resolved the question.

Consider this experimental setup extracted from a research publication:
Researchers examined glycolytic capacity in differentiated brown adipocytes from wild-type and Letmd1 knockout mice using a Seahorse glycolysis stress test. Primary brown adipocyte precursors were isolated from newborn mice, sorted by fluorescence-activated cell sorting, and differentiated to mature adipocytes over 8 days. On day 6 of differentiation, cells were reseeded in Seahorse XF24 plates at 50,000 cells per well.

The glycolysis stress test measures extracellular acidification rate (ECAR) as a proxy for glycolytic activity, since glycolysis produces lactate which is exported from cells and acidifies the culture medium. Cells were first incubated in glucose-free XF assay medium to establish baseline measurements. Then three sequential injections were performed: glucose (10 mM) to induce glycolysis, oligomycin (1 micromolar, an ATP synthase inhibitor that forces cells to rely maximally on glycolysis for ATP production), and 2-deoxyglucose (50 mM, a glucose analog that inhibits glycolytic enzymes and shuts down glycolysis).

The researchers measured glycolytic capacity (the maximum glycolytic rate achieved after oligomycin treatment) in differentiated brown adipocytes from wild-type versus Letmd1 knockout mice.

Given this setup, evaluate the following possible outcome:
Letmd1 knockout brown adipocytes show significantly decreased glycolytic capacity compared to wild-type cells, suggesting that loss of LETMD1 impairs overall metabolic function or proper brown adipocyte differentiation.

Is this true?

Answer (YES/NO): NO